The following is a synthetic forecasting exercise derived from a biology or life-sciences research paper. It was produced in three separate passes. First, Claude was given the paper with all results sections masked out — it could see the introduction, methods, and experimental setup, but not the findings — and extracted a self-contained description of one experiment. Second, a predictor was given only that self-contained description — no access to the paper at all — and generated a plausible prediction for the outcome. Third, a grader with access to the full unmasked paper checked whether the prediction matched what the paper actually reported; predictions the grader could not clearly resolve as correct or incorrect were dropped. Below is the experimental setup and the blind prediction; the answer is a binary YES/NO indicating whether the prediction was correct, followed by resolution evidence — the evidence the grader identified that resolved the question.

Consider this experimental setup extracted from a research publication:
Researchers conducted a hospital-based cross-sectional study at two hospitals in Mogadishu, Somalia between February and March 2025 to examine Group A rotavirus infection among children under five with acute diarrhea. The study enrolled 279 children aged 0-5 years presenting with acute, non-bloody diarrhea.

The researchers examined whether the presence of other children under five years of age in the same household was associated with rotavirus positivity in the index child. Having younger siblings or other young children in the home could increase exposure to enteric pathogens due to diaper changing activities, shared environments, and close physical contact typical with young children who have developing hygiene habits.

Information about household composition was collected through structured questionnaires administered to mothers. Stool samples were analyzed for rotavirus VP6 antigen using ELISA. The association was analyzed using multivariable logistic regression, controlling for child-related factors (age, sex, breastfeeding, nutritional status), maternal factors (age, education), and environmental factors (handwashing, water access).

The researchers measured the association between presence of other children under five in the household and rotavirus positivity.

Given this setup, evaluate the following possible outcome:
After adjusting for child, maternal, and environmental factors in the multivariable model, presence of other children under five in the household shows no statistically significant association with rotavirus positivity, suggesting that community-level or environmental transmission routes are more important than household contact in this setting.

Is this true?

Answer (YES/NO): YES